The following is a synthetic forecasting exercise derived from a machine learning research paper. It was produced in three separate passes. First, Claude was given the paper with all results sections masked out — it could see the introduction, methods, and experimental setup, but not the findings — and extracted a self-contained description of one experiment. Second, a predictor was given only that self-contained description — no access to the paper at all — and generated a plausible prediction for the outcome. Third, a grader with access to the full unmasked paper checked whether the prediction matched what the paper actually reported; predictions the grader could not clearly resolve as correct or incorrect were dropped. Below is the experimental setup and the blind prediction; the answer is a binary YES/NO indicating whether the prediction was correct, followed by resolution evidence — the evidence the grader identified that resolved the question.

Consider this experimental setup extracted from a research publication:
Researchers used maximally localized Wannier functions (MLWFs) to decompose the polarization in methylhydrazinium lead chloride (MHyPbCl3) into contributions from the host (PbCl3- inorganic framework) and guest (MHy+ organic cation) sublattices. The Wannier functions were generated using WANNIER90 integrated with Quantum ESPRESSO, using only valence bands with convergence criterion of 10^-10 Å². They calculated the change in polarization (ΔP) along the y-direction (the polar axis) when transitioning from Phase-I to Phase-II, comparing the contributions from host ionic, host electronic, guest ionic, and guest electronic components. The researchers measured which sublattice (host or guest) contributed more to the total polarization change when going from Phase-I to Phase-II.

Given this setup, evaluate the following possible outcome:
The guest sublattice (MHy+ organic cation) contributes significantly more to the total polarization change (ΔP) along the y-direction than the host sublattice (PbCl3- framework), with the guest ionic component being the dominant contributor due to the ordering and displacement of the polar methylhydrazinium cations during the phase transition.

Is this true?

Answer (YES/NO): NO